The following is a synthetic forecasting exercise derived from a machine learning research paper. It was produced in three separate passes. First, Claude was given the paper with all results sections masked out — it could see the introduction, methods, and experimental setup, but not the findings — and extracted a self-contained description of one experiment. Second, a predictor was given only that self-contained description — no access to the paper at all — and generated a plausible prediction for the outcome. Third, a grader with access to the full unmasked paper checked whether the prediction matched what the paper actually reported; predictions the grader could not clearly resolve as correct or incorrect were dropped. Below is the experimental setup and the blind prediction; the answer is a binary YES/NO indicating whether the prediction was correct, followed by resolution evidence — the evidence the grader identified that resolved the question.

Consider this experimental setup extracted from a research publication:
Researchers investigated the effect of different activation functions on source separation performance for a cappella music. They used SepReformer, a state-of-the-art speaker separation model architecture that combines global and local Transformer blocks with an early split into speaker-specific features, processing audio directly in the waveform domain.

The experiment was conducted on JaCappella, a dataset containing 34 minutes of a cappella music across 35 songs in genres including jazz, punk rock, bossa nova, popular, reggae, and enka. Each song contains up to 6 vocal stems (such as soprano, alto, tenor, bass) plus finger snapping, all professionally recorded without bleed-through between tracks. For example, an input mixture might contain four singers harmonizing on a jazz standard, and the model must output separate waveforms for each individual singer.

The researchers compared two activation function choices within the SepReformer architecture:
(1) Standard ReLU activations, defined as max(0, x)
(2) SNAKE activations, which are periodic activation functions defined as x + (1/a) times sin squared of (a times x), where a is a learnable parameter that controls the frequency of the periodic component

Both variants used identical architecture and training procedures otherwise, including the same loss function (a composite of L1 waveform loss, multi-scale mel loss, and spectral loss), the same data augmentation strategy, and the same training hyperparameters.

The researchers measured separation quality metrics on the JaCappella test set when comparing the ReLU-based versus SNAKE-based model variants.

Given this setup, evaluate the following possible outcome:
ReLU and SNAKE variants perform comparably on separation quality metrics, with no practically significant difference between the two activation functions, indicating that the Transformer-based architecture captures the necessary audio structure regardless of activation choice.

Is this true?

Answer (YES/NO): NO